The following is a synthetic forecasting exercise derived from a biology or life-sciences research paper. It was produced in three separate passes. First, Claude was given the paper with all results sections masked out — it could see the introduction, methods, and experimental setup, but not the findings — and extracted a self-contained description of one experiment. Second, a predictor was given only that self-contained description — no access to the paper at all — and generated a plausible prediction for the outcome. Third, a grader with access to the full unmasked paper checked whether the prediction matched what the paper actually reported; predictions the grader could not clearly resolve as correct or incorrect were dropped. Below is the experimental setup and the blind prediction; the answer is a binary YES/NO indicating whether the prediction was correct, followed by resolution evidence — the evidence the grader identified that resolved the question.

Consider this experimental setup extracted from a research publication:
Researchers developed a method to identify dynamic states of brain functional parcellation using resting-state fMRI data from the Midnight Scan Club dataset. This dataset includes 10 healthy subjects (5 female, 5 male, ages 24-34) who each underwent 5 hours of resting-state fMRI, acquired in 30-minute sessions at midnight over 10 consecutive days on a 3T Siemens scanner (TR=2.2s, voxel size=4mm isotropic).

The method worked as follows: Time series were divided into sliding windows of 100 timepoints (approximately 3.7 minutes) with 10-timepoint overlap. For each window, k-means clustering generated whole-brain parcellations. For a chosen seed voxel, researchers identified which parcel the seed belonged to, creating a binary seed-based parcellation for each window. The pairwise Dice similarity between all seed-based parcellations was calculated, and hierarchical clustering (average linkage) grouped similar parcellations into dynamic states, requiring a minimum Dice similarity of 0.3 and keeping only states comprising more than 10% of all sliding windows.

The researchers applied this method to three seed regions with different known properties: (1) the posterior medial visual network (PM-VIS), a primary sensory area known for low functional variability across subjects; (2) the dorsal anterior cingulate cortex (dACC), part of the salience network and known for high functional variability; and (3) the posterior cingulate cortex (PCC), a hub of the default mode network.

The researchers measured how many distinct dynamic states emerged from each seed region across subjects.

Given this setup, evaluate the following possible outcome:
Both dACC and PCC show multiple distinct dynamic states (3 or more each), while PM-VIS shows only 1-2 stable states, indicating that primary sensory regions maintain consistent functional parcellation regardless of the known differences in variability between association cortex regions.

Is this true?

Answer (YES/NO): NO